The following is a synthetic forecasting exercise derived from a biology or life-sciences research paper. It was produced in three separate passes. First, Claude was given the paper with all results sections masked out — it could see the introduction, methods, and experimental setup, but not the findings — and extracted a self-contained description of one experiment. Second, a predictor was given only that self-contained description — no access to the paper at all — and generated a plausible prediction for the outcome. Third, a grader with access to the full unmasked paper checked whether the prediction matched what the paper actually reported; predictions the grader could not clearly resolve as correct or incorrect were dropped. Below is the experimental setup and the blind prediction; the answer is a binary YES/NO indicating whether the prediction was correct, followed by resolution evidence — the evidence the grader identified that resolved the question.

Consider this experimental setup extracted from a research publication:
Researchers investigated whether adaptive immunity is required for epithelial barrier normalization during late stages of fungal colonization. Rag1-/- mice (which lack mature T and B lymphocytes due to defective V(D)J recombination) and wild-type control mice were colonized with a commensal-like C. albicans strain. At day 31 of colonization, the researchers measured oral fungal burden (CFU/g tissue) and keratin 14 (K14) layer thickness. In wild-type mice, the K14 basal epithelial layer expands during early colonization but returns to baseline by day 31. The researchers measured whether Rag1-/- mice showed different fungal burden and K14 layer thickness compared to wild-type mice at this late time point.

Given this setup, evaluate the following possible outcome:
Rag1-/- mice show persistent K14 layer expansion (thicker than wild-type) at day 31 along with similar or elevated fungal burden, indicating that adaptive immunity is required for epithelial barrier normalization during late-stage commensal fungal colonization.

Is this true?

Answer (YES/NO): YES